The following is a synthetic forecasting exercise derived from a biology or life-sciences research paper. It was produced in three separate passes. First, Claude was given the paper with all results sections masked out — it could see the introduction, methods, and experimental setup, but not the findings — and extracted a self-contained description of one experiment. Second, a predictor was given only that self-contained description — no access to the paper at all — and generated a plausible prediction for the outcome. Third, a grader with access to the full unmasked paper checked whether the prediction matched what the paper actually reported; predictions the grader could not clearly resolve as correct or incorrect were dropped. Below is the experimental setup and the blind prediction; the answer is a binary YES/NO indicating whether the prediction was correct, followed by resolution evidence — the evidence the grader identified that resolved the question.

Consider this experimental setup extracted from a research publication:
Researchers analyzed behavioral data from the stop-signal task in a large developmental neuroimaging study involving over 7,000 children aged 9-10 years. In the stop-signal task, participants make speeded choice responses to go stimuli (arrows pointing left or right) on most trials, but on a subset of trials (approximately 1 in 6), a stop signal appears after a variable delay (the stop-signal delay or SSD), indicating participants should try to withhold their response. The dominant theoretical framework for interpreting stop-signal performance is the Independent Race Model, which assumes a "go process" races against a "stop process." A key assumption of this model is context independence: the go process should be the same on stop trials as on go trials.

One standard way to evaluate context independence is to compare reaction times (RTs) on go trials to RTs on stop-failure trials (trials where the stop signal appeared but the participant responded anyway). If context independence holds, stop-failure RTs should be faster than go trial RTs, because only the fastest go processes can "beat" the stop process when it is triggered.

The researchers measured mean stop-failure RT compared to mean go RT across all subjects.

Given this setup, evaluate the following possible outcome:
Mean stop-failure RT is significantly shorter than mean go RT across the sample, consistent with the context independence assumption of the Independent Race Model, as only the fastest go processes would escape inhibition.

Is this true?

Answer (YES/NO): YES